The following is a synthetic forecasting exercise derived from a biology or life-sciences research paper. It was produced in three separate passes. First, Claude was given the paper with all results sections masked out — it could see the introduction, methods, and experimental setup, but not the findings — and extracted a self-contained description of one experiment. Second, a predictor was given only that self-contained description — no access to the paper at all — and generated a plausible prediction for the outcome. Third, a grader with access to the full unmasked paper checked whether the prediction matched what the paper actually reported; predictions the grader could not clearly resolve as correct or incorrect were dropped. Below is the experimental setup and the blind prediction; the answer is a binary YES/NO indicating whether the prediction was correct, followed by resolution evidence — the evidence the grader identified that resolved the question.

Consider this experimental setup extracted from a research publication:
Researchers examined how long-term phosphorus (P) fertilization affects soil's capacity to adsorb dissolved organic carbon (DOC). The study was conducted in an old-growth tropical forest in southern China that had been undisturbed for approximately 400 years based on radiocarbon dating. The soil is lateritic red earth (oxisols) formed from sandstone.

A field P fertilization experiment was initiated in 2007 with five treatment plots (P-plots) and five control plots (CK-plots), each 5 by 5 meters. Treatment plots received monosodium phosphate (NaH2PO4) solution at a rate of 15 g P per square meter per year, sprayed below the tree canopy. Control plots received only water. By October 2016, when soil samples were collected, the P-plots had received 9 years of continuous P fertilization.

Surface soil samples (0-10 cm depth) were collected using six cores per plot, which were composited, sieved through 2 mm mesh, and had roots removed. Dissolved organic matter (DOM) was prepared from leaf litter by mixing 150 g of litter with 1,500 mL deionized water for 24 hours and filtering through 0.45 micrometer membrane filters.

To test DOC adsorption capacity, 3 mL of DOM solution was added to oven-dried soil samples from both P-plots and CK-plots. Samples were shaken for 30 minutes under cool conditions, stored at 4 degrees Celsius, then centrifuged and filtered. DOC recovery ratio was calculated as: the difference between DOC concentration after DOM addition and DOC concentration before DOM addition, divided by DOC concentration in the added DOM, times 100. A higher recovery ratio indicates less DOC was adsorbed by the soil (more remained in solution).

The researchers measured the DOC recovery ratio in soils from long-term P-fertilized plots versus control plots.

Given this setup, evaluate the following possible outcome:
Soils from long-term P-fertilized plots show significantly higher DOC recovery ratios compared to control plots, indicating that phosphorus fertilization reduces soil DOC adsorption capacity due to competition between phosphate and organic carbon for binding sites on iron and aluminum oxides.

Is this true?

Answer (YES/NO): NO